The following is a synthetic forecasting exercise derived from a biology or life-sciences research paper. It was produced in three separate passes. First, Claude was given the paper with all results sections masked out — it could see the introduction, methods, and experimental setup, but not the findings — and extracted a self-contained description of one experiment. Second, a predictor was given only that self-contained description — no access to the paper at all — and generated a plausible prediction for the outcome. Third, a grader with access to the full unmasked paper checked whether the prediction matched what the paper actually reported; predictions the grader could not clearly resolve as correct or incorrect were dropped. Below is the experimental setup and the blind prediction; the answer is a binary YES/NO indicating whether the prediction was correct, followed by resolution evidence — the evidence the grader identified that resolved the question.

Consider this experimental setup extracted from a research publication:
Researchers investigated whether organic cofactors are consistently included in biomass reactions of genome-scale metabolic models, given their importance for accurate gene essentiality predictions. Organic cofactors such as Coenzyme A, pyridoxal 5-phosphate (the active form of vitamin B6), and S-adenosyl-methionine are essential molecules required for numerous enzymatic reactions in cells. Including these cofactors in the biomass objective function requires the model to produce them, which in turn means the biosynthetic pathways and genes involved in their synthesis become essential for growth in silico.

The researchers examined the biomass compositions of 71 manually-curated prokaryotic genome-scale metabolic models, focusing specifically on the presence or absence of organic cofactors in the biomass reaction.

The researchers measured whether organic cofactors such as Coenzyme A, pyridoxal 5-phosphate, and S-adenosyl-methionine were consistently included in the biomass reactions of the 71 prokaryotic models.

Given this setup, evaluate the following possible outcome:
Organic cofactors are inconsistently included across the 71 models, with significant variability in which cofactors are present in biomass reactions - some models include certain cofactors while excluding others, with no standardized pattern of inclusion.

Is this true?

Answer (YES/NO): NO